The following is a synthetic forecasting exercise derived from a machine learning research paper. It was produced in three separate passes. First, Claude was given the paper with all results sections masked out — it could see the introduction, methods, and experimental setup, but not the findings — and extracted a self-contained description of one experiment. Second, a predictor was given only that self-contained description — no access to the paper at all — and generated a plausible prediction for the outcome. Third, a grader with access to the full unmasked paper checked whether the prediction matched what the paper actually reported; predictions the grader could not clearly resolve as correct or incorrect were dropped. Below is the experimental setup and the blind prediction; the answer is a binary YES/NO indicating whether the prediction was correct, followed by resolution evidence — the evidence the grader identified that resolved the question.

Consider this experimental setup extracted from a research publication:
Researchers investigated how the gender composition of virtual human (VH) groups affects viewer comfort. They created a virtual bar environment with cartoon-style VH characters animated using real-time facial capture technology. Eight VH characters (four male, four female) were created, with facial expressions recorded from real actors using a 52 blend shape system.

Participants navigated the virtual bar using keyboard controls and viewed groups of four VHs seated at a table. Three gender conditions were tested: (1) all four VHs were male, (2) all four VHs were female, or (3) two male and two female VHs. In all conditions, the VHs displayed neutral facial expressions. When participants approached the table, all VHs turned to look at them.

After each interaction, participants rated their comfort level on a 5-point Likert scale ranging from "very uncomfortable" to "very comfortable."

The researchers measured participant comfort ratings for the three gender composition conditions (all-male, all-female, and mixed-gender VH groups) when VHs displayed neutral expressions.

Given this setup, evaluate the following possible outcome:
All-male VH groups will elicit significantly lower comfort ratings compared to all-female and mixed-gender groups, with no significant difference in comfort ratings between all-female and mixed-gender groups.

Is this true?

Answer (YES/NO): NO